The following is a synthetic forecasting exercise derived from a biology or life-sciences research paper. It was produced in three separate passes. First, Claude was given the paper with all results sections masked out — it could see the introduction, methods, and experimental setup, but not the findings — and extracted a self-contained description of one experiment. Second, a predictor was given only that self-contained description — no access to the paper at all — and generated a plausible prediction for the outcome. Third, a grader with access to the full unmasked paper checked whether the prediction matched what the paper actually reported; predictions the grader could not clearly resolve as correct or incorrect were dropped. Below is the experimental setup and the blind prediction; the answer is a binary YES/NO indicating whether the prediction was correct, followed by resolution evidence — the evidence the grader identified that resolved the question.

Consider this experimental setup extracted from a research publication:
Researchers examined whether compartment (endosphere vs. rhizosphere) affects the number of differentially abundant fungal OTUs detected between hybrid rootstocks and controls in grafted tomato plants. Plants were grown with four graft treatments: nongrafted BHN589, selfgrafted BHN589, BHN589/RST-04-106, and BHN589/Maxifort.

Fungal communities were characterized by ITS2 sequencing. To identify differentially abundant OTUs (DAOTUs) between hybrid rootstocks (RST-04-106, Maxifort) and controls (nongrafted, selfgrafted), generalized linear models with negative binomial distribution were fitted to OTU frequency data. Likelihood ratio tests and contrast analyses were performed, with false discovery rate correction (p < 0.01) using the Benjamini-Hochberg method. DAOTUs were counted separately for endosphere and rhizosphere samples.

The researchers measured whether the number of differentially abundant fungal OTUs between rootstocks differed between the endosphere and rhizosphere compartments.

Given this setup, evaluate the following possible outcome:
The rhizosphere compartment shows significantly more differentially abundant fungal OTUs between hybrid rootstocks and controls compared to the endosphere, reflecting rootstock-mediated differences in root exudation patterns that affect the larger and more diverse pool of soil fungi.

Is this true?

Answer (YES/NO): NO